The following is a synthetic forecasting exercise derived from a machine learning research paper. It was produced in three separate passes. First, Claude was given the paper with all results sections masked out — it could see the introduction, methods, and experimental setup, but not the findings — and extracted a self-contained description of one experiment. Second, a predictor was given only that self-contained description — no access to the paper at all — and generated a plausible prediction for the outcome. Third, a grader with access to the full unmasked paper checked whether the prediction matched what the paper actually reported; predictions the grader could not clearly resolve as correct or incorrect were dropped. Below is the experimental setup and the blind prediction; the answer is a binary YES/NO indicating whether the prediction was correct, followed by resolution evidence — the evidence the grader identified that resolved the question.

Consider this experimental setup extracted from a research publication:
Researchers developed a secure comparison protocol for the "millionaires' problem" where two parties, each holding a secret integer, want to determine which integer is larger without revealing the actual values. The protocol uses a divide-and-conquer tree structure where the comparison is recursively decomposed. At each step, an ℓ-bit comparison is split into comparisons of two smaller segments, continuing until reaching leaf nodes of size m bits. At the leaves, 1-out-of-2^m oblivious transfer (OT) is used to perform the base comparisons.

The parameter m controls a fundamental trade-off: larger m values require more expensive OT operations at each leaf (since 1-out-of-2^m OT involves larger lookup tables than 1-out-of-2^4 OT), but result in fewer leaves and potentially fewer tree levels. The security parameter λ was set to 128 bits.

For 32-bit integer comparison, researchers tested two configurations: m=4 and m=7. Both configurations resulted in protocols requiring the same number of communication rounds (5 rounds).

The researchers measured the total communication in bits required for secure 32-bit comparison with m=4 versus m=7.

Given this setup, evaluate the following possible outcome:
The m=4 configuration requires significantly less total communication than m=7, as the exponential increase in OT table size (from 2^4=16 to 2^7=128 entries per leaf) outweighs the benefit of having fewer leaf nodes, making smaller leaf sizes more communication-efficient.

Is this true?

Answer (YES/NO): NO